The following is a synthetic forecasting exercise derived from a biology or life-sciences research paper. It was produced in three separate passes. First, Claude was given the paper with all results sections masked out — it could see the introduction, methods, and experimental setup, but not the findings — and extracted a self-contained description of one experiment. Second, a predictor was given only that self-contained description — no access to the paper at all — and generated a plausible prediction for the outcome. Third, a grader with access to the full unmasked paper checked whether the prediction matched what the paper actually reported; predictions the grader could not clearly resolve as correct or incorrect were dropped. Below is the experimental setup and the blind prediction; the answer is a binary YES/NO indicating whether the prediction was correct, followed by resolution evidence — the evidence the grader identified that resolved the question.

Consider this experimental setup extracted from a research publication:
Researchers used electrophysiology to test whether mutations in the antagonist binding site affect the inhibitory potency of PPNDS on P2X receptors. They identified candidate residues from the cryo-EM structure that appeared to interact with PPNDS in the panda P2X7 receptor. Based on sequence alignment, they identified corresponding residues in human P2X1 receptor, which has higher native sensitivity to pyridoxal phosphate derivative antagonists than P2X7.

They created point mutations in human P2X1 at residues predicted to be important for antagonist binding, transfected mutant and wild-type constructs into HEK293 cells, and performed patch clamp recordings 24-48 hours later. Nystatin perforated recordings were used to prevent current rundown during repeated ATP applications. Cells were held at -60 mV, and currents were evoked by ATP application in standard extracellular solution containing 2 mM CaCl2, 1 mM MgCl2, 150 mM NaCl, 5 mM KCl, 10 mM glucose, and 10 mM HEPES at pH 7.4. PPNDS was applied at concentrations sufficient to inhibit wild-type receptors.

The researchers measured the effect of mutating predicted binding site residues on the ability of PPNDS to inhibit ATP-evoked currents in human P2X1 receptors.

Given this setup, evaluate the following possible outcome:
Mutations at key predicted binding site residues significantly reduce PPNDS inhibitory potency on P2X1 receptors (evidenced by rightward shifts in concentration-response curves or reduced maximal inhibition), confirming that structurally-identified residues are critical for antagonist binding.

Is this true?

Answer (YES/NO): YES